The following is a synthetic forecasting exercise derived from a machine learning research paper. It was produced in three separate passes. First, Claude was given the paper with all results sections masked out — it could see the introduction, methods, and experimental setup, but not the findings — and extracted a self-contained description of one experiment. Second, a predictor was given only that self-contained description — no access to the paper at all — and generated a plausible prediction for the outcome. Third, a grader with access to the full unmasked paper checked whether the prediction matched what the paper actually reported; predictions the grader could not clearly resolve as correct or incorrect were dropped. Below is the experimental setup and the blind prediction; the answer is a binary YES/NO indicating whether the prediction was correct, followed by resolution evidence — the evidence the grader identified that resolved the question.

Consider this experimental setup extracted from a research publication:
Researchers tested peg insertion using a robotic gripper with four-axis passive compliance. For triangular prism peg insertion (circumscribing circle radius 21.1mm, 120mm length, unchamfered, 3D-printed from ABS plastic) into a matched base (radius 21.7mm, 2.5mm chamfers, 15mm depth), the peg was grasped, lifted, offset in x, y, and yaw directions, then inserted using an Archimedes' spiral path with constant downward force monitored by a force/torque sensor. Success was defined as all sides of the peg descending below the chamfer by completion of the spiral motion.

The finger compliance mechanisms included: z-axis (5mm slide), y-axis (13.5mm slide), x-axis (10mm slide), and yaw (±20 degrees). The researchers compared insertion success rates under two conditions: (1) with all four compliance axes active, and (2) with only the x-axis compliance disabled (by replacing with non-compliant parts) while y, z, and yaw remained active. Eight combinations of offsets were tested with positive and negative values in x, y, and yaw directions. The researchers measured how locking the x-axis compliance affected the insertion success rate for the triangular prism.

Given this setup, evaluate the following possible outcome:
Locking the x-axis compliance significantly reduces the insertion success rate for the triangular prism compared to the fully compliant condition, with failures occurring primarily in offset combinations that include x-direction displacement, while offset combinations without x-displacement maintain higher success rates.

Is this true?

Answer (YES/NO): NO